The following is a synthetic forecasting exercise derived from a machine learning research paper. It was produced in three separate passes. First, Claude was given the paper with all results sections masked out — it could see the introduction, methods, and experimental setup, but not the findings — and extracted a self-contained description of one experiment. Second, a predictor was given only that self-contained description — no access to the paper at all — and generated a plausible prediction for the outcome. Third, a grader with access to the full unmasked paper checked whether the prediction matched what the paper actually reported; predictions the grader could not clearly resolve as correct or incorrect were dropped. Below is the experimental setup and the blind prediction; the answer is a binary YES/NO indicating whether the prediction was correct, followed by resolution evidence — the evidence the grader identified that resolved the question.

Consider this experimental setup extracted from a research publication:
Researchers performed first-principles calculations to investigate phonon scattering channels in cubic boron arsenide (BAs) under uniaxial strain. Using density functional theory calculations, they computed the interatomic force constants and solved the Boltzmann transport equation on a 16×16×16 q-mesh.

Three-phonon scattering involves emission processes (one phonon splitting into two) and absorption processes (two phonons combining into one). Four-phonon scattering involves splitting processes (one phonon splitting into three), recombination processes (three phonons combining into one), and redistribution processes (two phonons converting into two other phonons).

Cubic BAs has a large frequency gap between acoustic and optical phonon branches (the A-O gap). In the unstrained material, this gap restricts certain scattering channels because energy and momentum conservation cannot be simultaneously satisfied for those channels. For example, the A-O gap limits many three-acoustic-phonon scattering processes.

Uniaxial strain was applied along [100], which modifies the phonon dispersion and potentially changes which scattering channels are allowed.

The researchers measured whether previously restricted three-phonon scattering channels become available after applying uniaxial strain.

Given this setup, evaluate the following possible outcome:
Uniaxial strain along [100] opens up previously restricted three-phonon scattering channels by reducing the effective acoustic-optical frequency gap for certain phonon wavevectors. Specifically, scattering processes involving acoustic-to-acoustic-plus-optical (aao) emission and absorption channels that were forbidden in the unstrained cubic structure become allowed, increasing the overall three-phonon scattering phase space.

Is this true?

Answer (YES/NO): NO